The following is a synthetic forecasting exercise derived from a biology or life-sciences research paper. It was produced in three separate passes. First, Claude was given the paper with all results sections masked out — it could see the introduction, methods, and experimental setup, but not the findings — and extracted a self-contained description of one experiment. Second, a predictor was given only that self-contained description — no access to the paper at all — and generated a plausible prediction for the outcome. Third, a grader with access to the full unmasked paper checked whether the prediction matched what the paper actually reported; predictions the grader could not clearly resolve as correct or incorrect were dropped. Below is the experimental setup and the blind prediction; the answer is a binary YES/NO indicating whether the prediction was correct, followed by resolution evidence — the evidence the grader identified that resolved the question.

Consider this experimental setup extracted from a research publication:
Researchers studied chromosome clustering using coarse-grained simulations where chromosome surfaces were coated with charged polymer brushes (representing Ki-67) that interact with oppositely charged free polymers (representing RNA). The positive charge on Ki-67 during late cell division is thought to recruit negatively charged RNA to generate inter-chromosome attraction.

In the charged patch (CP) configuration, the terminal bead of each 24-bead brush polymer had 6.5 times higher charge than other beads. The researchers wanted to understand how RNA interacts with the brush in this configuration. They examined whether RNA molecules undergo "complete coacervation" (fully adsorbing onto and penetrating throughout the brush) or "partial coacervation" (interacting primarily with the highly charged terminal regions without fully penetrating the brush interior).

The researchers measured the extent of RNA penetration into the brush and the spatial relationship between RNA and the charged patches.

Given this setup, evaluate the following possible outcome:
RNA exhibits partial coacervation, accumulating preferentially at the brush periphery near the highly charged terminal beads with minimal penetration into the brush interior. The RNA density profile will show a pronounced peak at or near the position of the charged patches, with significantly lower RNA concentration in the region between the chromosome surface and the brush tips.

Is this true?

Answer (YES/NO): YES